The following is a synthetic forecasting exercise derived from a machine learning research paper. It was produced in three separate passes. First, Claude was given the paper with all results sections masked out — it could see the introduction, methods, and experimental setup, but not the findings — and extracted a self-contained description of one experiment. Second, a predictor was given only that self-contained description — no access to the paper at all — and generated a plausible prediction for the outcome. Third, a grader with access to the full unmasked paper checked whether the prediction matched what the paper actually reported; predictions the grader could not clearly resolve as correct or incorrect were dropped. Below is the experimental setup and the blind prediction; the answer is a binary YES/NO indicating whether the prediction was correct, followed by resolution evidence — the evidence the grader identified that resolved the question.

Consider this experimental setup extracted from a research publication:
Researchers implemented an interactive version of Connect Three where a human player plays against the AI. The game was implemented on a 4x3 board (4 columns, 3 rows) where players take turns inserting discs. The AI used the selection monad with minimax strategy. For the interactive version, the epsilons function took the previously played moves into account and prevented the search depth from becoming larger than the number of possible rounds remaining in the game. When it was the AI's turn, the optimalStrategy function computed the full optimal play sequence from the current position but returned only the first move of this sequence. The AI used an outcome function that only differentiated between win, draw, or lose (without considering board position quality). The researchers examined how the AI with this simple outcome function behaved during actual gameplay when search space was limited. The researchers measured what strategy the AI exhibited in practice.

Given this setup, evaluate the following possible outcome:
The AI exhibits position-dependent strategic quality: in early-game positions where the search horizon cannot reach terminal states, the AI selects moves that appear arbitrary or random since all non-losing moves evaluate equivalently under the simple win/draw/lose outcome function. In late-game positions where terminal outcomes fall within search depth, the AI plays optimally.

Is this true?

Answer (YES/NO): YES